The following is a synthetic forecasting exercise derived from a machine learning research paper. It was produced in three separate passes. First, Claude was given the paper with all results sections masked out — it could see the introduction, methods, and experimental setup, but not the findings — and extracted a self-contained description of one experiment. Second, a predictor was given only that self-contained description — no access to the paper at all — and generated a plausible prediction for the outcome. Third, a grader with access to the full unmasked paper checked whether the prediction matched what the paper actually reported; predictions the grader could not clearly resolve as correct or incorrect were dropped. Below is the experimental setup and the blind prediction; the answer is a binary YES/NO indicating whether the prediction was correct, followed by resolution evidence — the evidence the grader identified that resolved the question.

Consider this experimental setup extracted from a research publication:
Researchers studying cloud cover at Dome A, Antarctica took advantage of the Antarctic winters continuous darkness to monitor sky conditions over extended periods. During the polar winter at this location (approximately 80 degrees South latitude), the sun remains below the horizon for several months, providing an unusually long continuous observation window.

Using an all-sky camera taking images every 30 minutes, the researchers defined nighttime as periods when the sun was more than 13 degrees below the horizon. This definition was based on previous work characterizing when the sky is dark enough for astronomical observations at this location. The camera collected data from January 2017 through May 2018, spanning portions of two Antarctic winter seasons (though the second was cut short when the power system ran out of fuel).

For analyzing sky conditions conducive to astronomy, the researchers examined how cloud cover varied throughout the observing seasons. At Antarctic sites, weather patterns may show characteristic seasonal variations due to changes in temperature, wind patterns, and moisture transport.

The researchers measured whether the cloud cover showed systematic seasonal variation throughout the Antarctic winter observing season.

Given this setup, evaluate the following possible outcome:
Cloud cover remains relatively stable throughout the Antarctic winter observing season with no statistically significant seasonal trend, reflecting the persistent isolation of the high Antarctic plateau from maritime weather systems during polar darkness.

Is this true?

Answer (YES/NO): NO